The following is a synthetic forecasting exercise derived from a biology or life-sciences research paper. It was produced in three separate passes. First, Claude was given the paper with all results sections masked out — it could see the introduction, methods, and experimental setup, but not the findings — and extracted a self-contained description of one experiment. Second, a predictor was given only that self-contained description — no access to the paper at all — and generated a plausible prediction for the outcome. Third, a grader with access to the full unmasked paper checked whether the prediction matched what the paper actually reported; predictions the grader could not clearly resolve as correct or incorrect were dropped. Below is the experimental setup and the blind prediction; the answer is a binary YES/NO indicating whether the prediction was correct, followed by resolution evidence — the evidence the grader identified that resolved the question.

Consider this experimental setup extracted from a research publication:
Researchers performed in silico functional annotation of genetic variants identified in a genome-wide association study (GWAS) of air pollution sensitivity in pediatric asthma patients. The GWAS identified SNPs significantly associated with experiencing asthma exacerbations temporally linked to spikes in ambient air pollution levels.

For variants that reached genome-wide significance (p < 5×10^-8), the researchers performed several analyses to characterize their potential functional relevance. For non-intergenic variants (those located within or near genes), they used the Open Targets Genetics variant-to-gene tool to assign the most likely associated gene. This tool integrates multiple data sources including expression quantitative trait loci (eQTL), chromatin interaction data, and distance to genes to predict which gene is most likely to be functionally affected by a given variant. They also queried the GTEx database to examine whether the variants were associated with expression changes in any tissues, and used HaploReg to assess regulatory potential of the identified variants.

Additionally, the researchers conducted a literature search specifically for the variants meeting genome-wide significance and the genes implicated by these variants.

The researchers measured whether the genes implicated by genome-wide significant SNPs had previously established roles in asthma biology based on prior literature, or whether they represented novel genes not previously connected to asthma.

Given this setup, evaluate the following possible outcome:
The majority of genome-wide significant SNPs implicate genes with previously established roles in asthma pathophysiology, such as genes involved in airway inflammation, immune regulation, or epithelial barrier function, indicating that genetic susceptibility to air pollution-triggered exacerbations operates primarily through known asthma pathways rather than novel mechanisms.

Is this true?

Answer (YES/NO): NO